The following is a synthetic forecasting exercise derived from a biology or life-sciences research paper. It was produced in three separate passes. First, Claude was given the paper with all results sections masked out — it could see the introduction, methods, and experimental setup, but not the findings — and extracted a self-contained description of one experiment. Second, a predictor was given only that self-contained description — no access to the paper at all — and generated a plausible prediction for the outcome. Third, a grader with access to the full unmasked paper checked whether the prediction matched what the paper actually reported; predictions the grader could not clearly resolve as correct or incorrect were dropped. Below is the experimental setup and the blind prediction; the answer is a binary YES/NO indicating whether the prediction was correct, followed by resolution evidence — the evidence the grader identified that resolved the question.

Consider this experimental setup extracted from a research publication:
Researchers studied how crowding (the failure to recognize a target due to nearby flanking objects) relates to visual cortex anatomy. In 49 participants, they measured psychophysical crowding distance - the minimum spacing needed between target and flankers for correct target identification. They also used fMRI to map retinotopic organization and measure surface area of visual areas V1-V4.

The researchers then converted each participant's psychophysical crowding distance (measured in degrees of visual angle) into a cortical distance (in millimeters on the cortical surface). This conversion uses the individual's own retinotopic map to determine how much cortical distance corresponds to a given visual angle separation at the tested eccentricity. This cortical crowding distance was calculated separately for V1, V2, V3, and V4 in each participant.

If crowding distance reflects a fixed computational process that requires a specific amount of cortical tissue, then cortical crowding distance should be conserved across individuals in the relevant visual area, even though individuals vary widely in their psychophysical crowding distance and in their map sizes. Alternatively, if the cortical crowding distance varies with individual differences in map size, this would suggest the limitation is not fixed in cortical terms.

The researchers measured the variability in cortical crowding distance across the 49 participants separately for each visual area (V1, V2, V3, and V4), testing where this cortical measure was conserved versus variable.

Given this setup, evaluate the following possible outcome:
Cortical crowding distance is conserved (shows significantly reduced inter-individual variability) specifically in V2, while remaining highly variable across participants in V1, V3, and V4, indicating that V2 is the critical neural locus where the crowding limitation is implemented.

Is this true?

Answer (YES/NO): NO